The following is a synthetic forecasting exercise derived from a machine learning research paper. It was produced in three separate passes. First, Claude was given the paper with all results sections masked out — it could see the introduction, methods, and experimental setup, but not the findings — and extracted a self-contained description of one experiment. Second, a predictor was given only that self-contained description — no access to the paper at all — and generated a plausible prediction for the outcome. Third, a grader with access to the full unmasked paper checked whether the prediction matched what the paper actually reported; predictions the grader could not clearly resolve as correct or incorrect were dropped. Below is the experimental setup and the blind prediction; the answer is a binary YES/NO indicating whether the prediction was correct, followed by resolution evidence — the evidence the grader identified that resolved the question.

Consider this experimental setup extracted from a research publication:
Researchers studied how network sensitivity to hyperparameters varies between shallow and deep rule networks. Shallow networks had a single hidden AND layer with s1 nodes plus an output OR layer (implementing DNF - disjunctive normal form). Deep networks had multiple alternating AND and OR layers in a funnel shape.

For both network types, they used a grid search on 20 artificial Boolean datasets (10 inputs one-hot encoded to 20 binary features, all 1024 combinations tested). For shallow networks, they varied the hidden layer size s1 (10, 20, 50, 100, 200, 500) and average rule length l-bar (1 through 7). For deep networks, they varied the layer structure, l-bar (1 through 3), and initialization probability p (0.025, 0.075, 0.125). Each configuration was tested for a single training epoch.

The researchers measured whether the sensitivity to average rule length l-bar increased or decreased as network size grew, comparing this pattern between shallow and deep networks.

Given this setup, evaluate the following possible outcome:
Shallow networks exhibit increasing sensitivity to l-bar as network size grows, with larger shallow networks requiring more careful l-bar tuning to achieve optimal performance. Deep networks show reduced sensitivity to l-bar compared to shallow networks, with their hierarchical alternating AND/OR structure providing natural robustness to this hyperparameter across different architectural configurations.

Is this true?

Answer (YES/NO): NO